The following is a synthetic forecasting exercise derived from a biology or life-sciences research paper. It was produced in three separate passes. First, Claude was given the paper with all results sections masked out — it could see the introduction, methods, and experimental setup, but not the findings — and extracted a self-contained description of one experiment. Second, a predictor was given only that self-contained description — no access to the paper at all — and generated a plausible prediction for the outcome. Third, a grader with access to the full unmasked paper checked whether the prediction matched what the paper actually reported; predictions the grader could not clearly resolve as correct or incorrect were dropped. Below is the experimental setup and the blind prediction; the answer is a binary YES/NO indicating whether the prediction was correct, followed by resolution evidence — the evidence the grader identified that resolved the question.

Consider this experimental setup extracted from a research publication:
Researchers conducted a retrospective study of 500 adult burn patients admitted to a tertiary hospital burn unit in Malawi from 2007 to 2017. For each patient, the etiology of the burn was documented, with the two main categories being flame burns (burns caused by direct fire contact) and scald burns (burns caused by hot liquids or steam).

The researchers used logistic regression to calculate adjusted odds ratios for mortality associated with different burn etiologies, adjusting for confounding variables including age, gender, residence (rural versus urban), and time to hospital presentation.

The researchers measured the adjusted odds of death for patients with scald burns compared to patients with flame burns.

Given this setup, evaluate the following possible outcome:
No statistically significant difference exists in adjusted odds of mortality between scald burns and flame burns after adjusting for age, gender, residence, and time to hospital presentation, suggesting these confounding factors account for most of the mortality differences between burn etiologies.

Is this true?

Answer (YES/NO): NO